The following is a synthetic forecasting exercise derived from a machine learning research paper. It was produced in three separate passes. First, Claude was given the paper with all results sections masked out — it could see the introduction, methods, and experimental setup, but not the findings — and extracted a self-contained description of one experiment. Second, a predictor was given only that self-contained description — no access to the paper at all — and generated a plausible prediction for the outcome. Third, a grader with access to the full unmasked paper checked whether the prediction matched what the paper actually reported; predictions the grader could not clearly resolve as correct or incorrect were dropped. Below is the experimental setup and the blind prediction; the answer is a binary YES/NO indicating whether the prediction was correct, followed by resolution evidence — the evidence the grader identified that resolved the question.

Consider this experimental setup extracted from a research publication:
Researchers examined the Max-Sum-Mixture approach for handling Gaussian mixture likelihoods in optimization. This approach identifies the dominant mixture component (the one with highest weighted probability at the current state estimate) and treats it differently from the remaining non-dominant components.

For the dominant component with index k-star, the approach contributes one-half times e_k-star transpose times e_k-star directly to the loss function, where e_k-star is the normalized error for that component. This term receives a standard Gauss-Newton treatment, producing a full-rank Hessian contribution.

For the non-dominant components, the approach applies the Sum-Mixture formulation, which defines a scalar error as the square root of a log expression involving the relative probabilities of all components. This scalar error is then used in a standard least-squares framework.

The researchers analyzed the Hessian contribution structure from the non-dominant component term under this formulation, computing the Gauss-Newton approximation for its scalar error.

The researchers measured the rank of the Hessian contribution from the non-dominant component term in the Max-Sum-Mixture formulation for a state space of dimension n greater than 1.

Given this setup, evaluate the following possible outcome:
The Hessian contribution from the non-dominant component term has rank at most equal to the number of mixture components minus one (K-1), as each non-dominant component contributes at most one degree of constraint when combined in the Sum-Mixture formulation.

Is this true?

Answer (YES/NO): NO